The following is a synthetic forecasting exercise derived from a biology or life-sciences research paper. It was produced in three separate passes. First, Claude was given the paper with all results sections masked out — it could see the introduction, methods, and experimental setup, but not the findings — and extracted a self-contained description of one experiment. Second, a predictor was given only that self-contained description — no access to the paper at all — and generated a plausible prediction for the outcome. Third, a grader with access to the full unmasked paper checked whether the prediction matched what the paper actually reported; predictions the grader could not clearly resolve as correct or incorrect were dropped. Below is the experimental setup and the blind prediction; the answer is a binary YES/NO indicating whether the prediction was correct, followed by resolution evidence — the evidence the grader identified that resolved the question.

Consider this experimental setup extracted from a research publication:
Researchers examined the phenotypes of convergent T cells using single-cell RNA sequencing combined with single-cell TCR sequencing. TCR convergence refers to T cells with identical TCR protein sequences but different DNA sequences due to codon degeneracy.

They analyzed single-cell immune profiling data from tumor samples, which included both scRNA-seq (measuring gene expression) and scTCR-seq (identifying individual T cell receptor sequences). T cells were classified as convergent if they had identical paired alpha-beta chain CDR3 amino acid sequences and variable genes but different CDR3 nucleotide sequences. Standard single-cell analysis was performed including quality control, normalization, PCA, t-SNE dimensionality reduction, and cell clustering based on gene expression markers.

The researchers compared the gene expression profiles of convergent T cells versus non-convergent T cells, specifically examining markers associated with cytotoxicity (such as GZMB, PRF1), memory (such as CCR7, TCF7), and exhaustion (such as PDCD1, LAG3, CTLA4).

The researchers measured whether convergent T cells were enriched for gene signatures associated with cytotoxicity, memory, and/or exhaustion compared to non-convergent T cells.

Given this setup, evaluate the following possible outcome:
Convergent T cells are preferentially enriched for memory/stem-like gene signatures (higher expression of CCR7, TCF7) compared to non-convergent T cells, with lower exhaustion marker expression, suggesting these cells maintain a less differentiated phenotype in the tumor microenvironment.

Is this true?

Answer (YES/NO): NO